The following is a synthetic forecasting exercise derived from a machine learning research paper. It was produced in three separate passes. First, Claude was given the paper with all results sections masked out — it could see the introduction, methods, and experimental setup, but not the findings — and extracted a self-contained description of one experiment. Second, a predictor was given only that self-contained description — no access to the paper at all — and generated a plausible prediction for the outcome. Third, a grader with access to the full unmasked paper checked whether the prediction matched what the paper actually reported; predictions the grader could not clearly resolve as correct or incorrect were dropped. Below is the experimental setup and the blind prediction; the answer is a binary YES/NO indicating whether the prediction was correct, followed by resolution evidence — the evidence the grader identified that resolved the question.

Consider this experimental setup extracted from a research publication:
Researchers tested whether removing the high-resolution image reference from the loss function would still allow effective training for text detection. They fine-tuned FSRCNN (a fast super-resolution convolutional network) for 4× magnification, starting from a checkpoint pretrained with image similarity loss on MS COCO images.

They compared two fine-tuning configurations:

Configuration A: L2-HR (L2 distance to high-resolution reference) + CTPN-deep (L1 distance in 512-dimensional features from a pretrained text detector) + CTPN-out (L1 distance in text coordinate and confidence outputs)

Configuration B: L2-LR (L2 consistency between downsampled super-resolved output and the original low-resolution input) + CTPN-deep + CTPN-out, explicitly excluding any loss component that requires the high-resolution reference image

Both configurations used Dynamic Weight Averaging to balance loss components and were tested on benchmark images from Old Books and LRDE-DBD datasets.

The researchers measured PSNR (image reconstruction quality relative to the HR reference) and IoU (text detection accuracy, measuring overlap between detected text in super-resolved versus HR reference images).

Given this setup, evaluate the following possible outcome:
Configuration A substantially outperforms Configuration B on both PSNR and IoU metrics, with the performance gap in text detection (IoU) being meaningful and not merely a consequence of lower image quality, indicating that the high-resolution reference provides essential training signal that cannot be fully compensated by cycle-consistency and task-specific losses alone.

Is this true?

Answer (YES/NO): NO